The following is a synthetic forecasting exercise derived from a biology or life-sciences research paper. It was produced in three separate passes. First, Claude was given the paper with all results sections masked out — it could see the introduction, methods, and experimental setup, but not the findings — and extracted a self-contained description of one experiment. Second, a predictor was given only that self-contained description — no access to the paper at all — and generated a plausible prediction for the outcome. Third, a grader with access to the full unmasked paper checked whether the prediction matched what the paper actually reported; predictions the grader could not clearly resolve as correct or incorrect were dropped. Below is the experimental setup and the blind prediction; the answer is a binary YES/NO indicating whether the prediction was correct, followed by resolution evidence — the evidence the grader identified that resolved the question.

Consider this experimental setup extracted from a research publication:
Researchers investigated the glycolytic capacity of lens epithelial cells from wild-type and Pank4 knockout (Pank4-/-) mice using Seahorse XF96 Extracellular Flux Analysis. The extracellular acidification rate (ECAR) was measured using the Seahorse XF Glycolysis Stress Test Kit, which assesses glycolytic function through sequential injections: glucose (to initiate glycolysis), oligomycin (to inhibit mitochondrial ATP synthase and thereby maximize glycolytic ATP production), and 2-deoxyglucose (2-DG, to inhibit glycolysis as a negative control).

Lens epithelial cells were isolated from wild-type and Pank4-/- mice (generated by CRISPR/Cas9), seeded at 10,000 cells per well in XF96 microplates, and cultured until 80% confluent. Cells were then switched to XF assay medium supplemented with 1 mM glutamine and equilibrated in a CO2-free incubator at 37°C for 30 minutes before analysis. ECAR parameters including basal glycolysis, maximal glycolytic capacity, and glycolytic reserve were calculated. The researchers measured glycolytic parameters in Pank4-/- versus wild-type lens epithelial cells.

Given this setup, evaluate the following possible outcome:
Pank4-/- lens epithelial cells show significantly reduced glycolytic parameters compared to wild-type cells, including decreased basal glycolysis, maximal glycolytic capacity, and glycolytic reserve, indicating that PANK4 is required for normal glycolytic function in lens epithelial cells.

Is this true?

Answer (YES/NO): NO